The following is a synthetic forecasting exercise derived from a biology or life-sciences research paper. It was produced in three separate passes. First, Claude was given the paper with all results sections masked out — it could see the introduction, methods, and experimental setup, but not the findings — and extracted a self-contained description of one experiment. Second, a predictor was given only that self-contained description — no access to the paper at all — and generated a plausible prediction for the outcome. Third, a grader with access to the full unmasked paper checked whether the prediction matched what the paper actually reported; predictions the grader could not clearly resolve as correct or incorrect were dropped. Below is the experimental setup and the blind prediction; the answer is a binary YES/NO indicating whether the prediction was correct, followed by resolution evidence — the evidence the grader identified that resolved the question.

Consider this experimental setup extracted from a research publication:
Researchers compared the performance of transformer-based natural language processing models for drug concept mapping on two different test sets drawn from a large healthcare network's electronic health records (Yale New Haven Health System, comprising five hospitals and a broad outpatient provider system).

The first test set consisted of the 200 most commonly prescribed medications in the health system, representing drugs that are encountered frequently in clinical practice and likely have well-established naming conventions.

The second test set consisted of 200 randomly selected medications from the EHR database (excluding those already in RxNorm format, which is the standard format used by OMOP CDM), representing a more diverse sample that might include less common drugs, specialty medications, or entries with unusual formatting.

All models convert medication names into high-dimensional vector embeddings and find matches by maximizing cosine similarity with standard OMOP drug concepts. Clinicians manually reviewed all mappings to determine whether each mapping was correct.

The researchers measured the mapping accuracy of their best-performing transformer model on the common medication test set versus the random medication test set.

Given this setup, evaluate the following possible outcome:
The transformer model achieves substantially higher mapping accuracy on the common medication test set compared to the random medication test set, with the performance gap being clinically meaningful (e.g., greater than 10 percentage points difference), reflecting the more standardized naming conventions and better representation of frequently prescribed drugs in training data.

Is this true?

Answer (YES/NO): YES